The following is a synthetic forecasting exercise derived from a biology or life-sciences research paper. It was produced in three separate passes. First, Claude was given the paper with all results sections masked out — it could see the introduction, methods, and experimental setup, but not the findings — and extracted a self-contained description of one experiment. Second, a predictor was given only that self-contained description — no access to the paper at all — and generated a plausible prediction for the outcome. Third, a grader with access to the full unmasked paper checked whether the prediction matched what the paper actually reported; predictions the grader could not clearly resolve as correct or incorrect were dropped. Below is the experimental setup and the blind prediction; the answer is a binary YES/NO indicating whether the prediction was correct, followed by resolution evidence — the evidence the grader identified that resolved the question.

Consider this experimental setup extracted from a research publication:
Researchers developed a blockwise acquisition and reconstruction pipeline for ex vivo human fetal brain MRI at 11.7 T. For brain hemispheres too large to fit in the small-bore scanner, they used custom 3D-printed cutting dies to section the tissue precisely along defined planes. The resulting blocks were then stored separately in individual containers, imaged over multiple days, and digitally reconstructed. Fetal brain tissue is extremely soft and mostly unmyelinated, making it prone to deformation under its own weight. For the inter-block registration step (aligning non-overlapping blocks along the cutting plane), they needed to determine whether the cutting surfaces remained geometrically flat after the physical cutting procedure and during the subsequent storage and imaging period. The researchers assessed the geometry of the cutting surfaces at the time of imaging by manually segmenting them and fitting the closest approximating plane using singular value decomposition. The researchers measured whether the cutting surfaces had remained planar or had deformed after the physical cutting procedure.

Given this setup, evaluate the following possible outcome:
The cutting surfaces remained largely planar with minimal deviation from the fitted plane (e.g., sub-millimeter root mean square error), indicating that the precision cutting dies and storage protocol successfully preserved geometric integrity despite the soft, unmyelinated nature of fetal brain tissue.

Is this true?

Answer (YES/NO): NO